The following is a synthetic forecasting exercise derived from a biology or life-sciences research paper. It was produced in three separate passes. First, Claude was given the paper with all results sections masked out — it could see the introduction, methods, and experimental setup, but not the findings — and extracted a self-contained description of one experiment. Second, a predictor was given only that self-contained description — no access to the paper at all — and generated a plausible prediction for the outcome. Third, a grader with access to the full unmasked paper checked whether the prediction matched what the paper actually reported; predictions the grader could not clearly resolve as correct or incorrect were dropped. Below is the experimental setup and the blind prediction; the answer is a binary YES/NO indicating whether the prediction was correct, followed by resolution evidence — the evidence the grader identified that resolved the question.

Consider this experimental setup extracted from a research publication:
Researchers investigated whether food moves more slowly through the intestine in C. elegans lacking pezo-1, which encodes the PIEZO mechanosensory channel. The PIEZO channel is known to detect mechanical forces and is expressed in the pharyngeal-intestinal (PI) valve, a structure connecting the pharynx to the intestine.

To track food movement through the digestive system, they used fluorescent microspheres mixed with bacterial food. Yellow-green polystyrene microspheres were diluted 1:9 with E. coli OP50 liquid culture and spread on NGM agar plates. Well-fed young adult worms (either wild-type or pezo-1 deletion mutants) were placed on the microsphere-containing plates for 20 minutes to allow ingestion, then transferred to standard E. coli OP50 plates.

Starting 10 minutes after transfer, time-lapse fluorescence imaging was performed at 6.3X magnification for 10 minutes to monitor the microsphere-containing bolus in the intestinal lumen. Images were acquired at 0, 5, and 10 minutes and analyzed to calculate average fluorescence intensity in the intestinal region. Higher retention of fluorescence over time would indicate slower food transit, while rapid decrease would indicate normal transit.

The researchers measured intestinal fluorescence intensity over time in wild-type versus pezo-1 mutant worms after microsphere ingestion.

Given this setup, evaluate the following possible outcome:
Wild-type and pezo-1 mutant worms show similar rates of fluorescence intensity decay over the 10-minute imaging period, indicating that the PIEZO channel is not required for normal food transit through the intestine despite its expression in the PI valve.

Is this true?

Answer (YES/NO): NO